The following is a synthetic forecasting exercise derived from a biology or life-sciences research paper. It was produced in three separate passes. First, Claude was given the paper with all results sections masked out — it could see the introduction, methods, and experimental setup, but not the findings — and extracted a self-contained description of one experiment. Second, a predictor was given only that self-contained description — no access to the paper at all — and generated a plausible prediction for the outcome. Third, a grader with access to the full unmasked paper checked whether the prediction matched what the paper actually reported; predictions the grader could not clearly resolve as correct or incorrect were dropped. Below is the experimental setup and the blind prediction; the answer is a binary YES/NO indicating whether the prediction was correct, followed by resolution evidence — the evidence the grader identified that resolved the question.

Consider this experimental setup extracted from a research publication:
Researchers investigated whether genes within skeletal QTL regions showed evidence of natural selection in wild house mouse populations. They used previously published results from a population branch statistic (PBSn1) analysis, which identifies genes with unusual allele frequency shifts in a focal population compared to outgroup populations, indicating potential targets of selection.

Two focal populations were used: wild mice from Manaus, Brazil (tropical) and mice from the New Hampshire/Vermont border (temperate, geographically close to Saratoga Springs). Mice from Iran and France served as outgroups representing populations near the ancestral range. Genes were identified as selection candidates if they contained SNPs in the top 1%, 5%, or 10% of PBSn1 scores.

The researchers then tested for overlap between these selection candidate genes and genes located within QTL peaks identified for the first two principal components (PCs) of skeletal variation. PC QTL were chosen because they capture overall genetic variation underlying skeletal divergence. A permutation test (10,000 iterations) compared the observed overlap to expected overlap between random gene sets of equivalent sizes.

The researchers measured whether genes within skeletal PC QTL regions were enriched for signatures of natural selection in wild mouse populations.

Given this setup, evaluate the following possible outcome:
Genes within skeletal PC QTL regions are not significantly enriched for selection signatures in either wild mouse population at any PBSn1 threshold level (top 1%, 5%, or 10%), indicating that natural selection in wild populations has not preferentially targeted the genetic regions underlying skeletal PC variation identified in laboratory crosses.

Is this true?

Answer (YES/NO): NO